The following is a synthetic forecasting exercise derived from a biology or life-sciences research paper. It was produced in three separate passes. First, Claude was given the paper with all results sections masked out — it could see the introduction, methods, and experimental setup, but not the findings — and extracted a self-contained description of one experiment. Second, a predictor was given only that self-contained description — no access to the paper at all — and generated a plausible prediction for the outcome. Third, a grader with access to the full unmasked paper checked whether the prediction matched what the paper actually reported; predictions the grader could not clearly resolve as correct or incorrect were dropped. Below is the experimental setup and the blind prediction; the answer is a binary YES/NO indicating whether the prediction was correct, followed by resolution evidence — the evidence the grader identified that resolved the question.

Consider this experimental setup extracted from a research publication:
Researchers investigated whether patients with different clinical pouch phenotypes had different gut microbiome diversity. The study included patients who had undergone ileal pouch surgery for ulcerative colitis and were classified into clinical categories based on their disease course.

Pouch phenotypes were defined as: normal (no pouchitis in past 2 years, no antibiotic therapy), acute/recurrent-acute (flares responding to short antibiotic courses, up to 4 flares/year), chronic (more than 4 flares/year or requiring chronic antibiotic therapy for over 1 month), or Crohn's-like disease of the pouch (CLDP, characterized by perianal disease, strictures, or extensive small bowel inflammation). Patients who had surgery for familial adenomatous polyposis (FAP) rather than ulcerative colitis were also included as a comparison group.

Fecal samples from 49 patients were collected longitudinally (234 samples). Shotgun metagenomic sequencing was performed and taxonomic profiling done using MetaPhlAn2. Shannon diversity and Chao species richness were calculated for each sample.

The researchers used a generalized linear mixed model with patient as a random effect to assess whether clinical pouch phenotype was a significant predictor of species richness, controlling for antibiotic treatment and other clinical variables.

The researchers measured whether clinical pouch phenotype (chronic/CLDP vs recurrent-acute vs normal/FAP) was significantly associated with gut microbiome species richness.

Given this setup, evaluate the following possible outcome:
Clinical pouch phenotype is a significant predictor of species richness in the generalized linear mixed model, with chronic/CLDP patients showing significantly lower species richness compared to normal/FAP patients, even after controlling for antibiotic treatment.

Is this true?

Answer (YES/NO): YES